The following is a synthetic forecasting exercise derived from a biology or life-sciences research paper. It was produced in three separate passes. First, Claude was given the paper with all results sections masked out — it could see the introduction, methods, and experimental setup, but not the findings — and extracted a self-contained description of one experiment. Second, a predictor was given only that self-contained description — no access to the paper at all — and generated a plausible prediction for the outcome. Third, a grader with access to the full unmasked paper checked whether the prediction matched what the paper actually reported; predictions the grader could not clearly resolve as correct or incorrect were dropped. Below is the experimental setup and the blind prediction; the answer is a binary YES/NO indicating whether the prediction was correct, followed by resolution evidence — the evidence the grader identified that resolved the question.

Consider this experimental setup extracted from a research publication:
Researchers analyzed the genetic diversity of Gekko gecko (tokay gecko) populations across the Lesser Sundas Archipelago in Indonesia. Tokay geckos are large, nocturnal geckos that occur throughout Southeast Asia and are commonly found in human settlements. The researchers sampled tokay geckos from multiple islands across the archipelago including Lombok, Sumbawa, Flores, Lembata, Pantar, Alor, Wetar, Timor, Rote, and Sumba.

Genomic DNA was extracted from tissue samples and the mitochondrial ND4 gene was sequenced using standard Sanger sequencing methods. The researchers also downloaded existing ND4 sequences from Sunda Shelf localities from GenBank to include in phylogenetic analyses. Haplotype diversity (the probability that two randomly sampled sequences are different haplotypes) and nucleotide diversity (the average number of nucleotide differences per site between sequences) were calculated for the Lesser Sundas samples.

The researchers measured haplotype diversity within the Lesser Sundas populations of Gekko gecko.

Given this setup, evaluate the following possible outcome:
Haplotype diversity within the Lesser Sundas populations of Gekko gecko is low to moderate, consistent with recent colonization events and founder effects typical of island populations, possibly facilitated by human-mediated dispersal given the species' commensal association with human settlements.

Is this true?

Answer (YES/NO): NO